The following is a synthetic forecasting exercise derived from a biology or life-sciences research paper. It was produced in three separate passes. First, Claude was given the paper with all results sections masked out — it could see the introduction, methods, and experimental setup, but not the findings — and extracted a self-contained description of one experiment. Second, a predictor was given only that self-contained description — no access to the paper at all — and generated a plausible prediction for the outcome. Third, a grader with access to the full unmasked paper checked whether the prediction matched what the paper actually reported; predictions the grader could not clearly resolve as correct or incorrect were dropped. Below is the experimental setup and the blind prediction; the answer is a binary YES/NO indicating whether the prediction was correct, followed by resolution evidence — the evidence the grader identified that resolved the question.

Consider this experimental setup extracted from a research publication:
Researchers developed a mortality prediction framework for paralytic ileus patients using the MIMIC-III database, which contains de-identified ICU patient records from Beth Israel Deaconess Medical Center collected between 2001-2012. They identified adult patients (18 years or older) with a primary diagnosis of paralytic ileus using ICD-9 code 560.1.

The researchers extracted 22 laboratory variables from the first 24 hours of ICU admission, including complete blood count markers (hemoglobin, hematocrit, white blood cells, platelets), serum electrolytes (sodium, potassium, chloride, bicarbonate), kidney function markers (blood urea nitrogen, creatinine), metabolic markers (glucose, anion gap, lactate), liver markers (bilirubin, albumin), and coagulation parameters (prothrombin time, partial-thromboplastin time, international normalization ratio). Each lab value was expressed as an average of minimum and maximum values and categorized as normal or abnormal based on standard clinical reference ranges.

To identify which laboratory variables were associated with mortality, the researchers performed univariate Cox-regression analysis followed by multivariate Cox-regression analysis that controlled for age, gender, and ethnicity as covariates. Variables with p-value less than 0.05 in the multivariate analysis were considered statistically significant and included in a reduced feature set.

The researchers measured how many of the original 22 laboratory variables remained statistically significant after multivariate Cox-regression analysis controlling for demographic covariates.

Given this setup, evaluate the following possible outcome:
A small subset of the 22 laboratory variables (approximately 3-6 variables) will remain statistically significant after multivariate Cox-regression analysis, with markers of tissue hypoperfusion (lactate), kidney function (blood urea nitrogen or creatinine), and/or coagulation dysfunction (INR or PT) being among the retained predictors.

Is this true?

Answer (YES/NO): NO